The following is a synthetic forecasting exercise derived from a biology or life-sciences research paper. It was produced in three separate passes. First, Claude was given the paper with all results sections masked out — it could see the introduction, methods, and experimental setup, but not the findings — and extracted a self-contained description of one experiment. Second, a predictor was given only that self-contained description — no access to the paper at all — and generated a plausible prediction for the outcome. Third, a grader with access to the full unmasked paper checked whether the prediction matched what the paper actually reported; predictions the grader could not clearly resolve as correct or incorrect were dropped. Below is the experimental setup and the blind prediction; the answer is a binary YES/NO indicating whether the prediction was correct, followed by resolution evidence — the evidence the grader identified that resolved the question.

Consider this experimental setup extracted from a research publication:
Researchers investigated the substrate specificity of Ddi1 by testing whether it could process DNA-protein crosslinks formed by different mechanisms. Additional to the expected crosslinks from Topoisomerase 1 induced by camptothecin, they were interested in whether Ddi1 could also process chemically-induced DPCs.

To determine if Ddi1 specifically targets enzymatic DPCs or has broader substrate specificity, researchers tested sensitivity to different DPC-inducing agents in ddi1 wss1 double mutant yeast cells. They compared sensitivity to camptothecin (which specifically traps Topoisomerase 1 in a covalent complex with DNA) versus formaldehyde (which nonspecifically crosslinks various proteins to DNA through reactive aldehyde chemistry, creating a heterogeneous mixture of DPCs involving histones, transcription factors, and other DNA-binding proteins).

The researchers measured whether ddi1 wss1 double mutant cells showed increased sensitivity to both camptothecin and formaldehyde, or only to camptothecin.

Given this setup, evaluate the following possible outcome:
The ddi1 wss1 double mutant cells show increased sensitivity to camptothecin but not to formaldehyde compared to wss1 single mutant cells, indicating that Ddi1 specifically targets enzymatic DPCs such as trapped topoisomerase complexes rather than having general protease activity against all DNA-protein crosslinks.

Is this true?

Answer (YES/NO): NO